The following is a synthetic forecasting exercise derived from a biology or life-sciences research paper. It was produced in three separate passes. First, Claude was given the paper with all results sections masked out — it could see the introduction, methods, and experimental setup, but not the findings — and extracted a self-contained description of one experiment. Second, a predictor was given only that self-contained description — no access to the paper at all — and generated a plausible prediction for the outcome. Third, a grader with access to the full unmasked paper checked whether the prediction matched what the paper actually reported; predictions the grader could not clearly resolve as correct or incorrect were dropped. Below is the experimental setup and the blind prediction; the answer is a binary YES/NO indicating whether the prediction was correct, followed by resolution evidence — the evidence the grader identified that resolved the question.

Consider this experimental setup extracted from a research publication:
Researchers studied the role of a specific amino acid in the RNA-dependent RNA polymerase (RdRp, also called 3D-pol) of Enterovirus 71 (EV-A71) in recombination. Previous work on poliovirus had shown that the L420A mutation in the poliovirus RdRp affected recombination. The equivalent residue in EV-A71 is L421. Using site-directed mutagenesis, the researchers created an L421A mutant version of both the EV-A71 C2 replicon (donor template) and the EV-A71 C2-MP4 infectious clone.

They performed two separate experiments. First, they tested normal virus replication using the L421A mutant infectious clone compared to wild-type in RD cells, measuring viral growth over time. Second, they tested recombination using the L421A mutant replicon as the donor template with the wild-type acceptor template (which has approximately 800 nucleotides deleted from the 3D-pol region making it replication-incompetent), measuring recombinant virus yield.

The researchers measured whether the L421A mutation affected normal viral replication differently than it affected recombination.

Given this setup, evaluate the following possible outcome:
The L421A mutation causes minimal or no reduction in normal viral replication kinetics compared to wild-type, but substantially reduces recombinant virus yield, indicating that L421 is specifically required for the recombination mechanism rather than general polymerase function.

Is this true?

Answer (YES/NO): YES